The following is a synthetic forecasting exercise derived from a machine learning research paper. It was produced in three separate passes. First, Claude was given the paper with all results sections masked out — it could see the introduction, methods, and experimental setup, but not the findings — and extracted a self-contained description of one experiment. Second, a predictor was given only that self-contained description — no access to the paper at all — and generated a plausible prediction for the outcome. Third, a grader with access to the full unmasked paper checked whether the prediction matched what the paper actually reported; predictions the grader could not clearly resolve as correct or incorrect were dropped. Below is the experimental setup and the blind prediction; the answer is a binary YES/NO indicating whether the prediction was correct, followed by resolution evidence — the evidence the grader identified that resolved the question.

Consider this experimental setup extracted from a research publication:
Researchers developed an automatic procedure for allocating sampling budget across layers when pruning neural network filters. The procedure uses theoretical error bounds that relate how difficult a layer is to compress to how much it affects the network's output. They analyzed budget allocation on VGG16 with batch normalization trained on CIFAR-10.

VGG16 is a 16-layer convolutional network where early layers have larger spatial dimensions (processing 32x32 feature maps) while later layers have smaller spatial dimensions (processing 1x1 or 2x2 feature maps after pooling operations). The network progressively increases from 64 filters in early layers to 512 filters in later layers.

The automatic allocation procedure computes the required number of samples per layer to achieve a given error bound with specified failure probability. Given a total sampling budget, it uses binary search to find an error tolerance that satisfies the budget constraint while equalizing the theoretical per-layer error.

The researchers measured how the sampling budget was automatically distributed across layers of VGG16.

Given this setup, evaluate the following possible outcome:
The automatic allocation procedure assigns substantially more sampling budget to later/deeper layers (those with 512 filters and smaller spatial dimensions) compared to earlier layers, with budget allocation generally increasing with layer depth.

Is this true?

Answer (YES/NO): NO